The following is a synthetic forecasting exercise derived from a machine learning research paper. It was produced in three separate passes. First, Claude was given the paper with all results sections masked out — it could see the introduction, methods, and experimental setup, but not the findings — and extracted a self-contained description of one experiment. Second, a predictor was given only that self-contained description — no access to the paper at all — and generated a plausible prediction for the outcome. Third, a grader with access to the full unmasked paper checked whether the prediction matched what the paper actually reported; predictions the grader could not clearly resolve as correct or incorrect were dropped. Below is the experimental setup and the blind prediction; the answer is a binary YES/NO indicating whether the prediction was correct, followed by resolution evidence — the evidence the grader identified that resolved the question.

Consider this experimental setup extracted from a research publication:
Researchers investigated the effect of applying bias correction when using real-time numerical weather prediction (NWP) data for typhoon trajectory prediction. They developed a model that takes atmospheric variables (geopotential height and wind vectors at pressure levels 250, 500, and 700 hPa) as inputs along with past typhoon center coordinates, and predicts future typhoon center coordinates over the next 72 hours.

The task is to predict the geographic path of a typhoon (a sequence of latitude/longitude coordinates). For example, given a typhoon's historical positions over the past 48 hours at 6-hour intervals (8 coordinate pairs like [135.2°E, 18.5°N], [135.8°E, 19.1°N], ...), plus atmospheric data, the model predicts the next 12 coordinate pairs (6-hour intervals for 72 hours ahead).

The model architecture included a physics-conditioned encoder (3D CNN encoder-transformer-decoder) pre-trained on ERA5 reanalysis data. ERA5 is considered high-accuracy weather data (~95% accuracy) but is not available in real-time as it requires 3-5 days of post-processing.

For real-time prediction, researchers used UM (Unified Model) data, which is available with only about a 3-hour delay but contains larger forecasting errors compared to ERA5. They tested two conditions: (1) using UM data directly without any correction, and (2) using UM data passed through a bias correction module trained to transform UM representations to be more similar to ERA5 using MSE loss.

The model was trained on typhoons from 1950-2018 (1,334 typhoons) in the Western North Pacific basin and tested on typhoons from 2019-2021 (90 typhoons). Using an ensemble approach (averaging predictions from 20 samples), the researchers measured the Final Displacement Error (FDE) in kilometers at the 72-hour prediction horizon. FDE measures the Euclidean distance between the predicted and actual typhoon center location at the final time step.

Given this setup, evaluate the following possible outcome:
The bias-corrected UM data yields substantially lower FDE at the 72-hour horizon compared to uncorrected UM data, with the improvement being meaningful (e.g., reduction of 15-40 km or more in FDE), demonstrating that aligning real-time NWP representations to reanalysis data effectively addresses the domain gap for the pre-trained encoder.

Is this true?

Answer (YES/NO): YES